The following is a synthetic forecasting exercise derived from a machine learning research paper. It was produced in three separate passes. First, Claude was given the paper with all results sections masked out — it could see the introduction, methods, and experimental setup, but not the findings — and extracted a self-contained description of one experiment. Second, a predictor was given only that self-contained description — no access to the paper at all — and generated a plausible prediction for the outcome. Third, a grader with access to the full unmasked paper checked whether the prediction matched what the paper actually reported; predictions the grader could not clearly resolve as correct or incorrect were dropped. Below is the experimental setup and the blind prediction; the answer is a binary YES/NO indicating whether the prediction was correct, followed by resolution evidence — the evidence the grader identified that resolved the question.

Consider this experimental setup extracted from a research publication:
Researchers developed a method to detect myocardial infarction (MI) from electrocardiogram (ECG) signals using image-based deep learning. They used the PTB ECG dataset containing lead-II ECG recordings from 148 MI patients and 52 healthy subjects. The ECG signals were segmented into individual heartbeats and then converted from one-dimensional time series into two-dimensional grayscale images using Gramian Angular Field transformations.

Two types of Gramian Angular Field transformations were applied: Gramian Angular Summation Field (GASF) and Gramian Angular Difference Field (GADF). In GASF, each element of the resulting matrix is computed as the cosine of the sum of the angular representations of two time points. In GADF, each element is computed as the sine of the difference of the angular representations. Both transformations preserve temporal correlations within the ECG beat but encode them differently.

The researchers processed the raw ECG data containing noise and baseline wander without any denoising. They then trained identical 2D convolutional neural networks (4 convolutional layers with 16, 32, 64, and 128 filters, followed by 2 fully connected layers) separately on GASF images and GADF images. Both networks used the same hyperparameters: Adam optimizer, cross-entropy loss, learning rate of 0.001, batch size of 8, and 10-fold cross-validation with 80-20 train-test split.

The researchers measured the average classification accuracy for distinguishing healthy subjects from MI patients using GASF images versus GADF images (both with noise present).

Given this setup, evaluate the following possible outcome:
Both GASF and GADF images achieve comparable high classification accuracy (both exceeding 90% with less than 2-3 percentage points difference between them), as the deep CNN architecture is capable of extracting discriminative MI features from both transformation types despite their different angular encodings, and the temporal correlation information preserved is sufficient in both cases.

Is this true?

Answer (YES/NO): YES